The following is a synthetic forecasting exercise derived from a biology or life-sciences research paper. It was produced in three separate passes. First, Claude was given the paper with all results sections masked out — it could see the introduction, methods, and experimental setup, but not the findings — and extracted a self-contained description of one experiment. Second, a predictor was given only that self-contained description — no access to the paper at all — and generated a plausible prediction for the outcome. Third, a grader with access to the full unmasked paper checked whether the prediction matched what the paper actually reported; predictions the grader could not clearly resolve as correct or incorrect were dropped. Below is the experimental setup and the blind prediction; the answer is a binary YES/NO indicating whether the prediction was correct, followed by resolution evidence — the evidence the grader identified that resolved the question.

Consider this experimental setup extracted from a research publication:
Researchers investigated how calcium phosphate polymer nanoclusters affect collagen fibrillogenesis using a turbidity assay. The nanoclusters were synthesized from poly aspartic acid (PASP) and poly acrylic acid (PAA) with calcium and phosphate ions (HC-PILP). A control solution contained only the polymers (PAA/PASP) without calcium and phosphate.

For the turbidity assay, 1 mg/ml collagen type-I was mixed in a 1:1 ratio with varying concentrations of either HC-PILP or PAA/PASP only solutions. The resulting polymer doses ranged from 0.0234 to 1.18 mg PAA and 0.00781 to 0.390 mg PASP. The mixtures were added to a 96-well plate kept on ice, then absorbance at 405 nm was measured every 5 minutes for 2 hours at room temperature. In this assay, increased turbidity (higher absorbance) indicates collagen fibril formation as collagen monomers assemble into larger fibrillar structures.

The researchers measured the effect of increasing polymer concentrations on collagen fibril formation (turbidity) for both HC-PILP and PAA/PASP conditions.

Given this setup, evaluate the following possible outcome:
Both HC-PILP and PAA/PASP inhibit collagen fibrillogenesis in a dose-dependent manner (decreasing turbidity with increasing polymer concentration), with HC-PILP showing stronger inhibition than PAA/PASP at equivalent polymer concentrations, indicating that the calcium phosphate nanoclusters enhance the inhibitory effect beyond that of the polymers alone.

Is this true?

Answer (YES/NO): NO